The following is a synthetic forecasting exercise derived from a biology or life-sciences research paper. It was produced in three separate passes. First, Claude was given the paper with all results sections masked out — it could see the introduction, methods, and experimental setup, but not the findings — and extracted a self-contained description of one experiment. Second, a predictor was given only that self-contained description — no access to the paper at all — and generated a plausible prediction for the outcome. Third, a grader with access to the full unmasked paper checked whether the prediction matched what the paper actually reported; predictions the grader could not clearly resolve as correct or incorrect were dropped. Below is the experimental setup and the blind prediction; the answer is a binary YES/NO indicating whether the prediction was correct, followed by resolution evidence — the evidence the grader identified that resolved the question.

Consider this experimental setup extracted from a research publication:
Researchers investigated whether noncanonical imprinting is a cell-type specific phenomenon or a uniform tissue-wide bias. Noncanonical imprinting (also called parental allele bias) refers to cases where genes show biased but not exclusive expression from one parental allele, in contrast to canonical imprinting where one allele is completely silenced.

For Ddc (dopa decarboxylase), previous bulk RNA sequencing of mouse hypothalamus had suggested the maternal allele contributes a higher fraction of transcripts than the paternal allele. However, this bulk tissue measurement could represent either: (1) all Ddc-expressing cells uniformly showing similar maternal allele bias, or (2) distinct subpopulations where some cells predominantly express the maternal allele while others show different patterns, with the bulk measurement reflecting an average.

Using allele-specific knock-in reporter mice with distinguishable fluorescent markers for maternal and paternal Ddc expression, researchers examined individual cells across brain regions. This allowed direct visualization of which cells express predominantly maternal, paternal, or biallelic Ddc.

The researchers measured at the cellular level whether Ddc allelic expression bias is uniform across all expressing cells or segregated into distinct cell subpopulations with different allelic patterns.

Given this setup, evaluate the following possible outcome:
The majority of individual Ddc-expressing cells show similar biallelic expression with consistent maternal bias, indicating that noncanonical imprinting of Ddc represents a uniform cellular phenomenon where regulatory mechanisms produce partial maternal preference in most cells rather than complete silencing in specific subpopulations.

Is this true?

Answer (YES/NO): NO